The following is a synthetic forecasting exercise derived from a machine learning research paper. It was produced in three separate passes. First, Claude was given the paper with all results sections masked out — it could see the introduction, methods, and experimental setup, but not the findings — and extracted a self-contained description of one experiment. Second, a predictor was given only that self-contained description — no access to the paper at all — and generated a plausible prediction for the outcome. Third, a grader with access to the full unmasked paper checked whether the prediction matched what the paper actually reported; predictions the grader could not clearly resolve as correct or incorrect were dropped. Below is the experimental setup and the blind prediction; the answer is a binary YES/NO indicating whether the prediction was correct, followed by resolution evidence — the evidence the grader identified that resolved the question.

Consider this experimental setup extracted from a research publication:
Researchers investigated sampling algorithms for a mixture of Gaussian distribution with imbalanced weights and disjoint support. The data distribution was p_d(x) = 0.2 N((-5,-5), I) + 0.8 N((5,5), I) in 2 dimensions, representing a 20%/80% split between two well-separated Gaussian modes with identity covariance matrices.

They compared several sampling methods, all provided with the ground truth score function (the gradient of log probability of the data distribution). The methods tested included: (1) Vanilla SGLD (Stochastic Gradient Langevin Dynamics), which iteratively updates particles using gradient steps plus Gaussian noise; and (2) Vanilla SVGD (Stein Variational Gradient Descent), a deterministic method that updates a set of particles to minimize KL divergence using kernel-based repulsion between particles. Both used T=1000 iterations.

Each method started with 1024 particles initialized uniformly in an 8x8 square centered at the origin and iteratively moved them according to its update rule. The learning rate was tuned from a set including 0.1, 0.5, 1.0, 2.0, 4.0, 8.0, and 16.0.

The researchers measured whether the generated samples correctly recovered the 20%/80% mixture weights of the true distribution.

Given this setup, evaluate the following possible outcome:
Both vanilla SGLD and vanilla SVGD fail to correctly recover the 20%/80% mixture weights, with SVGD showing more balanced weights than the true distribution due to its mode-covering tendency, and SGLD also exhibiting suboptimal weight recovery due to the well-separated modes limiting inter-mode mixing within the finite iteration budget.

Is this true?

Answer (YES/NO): YES